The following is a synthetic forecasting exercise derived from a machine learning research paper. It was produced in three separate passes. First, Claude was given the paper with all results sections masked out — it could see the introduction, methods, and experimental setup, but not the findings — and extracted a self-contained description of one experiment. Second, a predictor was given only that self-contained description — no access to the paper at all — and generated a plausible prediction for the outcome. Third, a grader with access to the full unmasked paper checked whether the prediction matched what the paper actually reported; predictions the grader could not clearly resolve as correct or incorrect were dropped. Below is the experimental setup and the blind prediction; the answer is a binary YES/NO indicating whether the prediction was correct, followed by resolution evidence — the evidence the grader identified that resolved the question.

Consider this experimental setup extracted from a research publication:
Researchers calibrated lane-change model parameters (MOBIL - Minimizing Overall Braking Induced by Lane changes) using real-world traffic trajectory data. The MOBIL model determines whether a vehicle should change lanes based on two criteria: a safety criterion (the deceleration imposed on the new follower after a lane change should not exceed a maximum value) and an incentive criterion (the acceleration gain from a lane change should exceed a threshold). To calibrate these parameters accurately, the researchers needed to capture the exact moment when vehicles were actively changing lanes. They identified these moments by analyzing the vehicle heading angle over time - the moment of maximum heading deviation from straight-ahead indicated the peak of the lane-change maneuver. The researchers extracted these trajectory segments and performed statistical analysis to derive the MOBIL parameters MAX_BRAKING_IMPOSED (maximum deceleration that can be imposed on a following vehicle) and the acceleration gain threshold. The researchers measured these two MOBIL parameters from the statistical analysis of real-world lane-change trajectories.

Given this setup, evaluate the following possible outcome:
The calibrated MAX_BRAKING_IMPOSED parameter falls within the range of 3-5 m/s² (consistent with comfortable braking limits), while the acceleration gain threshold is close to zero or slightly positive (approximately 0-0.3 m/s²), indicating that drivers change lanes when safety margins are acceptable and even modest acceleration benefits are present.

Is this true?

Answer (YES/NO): NO